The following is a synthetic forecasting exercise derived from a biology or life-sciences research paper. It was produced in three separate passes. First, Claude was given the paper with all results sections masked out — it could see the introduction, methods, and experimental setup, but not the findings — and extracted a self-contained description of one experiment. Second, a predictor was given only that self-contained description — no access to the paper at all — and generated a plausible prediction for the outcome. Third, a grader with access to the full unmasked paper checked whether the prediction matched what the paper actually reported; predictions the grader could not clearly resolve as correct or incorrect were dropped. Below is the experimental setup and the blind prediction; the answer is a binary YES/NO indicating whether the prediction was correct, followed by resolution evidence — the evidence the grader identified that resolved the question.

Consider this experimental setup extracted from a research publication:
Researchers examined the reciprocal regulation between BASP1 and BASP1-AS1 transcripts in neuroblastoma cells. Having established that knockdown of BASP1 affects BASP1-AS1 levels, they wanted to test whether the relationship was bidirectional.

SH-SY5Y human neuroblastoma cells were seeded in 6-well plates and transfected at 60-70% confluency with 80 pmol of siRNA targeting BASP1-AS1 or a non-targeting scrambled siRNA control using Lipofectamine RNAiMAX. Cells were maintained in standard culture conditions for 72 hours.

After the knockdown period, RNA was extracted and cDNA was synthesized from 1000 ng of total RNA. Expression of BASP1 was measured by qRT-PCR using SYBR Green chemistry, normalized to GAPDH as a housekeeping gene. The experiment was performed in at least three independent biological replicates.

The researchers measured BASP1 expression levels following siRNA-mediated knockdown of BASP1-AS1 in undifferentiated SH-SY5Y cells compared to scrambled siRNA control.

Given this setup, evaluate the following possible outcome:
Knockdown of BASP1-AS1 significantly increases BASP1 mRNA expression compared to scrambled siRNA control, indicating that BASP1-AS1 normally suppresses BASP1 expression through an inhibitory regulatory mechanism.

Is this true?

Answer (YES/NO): NO